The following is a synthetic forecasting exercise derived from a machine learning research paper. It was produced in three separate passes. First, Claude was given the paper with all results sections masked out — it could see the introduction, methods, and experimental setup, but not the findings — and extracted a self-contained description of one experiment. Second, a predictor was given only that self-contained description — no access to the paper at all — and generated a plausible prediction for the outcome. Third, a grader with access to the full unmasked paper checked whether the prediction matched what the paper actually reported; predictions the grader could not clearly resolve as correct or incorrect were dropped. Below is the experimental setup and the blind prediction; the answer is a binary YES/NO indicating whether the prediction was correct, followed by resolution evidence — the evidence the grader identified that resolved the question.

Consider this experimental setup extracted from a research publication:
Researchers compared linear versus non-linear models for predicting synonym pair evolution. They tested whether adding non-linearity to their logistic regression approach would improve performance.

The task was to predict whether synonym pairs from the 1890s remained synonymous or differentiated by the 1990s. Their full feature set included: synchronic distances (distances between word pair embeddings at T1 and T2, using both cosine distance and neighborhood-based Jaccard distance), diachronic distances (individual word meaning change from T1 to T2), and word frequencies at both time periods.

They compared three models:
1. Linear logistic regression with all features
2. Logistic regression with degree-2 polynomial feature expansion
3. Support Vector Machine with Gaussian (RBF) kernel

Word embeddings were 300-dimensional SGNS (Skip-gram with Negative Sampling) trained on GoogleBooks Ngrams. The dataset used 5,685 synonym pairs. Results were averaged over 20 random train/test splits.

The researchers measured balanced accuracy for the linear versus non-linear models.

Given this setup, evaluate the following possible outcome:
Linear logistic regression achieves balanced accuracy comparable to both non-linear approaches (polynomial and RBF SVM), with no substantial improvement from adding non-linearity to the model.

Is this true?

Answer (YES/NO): YES